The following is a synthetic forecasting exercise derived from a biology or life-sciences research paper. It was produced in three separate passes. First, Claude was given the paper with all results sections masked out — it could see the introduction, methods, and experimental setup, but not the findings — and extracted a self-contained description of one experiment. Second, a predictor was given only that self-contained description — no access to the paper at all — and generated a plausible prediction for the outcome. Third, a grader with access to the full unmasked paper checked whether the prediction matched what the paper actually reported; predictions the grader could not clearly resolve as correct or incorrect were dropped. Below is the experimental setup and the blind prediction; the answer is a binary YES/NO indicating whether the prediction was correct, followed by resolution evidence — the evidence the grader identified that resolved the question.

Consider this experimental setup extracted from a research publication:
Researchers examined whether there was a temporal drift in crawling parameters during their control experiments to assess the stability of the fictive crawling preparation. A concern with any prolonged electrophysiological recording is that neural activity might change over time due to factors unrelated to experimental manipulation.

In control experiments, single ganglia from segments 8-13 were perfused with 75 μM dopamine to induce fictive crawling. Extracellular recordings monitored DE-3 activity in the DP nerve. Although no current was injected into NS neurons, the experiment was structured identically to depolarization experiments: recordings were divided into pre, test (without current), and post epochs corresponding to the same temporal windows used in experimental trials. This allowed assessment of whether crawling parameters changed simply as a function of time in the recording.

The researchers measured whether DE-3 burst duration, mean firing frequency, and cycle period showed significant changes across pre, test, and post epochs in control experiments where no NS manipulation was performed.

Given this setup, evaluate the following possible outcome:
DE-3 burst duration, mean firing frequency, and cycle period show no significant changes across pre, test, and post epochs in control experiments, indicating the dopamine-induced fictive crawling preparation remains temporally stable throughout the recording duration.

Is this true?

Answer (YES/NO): NO